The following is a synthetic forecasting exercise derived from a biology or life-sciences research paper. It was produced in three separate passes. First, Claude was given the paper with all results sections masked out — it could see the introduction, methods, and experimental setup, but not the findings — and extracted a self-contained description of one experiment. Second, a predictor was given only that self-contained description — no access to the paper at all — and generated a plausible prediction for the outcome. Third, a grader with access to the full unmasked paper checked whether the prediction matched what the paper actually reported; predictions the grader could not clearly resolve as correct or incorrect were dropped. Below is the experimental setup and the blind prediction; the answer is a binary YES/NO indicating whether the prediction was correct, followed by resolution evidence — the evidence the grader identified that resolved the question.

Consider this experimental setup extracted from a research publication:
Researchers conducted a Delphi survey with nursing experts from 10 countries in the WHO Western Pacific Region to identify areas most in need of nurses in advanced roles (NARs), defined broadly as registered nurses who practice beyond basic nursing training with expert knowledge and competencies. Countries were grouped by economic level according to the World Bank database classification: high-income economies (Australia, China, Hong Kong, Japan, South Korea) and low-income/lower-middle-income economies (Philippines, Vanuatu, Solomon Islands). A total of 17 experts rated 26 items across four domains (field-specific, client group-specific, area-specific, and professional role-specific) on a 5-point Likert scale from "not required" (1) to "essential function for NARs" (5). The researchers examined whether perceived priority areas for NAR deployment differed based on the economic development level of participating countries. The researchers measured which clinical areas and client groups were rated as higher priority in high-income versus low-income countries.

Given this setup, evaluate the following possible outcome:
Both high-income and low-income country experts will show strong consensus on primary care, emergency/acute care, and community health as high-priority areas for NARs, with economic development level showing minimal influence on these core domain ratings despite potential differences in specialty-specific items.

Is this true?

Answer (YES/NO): NO